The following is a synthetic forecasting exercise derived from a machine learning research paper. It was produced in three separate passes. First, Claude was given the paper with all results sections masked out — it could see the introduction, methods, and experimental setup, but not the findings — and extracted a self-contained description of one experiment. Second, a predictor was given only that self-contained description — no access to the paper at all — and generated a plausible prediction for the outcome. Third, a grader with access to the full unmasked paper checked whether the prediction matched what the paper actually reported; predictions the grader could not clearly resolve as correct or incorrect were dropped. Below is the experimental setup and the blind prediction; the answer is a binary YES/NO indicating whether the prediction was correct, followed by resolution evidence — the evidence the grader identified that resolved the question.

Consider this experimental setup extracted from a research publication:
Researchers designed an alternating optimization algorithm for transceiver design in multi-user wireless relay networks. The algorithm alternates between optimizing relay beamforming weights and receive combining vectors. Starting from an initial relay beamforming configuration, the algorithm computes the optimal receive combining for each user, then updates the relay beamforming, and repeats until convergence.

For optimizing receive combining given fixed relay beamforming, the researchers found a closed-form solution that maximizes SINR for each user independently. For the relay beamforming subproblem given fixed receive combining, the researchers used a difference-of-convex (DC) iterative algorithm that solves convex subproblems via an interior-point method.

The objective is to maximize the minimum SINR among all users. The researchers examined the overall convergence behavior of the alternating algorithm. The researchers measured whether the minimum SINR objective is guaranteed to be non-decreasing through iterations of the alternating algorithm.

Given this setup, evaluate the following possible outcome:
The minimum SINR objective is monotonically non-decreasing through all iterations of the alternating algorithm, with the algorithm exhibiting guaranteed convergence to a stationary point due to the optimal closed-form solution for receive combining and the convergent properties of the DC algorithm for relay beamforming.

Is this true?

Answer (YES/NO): YES